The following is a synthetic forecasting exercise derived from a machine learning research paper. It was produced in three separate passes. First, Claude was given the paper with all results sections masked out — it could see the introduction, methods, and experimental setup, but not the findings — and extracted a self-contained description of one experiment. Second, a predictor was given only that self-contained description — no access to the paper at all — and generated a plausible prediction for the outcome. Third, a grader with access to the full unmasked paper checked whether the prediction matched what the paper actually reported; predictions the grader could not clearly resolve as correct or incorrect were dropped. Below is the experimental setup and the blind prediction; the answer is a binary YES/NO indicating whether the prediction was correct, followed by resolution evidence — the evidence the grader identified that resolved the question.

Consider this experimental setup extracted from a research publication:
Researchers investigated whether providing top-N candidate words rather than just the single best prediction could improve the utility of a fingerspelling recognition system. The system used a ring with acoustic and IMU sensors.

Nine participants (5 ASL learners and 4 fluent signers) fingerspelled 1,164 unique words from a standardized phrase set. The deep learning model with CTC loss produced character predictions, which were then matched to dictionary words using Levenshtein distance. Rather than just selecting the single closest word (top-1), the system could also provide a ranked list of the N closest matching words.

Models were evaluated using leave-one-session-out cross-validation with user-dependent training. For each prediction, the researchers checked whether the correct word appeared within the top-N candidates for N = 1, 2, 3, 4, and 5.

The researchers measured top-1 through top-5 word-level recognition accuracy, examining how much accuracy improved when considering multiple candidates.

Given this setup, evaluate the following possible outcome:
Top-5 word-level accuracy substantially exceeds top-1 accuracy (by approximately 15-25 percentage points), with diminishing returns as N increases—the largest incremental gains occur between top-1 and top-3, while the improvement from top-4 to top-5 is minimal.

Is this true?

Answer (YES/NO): NO